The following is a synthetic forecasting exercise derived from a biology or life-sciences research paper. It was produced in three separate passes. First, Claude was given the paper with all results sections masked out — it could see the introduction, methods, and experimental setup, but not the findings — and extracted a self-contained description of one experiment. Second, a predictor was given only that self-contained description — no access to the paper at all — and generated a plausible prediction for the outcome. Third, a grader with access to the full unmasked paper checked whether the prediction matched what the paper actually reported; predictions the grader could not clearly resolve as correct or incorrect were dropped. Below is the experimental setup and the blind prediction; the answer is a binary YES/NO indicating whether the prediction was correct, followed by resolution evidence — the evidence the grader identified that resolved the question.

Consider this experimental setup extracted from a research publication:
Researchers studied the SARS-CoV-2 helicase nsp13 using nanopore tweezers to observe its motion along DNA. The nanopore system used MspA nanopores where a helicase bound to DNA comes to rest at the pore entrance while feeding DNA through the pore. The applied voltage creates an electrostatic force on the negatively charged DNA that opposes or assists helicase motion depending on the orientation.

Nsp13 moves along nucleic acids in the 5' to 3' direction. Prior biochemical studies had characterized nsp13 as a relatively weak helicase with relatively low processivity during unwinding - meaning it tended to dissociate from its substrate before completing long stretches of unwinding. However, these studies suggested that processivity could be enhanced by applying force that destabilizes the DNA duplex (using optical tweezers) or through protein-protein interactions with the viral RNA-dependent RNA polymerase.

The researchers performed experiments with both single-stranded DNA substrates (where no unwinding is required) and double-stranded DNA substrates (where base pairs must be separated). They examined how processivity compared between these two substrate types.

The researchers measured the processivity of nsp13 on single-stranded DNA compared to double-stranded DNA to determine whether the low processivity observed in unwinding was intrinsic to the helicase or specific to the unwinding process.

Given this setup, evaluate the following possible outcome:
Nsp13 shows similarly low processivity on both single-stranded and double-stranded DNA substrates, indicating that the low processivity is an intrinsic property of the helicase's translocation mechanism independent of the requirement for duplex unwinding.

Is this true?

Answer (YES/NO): NO